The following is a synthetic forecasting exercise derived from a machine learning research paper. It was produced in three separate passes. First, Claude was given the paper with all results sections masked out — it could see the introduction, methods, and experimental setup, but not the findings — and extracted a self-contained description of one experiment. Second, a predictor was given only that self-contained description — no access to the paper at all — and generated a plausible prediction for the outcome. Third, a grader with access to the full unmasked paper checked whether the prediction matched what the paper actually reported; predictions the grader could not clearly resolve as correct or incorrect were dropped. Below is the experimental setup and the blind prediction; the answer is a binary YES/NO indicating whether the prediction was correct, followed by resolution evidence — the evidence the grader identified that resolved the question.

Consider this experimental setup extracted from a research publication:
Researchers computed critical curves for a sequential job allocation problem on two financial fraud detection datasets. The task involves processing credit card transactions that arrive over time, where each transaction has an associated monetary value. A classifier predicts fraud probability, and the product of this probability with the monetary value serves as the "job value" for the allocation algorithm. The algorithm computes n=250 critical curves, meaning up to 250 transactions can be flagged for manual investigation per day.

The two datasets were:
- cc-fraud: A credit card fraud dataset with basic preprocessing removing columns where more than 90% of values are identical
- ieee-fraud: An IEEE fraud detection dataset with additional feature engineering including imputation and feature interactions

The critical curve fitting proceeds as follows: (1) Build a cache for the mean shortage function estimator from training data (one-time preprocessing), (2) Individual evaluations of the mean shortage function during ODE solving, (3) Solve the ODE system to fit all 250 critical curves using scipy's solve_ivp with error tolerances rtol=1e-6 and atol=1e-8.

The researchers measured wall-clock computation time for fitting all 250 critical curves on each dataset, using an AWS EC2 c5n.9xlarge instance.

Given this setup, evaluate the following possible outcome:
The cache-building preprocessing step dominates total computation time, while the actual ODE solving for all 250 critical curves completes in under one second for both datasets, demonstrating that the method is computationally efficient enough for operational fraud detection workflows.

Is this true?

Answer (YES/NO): NO